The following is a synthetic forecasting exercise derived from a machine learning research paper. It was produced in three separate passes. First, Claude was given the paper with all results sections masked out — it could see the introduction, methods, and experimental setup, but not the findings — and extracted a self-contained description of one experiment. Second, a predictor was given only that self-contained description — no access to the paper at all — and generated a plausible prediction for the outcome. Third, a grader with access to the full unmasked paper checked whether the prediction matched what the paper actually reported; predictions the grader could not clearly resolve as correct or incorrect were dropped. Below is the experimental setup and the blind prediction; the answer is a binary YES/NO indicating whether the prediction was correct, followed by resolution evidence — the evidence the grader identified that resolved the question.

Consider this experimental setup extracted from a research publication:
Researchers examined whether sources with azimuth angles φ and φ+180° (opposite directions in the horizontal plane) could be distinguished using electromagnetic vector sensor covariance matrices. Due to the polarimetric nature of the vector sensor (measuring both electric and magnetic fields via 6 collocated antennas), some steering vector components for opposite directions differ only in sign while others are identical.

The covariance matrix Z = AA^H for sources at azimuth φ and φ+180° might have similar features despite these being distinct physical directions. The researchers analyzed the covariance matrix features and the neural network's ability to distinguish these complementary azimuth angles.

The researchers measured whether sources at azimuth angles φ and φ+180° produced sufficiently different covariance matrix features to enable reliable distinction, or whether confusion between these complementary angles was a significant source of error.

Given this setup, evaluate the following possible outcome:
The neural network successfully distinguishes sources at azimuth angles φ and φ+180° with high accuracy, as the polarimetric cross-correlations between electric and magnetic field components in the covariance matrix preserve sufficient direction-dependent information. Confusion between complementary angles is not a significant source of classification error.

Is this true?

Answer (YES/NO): NO